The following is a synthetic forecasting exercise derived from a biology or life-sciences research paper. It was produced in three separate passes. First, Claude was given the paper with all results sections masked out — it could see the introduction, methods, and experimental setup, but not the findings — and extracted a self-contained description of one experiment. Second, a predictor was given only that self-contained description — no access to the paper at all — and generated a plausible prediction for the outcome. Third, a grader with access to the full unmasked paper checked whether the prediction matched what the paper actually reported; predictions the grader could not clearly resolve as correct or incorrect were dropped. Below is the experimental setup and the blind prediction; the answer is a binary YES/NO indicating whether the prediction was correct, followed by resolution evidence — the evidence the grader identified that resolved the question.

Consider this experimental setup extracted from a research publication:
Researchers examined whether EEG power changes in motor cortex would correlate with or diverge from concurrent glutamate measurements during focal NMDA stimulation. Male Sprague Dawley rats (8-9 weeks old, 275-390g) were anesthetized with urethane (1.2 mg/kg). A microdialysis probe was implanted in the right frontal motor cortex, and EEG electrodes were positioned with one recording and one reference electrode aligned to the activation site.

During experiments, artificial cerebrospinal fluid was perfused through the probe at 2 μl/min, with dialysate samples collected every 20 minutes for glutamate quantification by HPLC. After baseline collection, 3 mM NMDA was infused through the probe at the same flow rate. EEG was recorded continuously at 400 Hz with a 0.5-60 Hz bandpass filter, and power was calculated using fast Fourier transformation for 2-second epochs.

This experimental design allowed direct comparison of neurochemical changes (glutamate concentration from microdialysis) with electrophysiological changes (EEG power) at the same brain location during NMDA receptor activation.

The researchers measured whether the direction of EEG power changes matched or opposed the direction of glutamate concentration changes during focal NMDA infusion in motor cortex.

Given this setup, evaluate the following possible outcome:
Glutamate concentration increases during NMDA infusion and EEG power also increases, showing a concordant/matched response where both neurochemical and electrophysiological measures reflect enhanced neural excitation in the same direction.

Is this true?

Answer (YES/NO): NO